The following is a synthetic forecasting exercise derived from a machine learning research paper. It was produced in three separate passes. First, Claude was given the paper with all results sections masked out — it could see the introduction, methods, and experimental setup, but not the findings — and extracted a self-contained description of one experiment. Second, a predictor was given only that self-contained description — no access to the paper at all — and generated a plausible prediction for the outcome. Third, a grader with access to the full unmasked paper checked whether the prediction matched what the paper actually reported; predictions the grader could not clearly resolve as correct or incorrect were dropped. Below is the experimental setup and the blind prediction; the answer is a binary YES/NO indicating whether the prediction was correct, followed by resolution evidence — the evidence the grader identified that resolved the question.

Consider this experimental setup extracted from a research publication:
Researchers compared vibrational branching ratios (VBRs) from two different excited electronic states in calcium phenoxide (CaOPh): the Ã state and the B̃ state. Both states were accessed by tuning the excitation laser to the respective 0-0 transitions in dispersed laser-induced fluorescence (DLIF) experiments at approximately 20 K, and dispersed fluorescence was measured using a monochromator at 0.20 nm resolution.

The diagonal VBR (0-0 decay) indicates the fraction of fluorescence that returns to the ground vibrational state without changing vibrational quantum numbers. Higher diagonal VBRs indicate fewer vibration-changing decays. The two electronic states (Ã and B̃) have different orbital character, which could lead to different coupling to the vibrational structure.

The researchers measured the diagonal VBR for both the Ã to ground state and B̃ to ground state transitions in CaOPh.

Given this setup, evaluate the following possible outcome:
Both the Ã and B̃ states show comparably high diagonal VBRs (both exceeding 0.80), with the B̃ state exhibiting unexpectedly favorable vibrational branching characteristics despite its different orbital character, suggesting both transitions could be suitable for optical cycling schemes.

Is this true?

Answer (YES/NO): NO